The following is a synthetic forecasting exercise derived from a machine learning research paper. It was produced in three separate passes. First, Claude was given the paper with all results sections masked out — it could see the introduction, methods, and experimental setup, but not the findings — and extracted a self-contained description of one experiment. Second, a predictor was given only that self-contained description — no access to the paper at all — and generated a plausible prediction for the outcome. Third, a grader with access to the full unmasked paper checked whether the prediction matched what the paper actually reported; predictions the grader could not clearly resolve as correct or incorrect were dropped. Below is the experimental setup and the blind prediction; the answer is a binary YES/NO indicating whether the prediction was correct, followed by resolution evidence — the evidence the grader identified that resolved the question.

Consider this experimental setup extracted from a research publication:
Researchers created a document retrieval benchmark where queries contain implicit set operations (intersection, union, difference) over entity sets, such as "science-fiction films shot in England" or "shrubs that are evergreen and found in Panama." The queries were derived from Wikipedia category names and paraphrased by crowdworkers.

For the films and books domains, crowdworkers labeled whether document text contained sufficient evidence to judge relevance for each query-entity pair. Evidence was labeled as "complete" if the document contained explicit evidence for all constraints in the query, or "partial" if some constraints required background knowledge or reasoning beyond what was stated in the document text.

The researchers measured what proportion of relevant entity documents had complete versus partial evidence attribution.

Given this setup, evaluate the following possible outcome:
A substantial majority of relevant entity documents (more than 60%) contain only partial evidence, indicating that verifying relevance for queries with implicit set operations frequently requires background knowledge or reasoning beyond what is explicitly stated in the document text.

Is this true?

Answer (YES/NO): NO